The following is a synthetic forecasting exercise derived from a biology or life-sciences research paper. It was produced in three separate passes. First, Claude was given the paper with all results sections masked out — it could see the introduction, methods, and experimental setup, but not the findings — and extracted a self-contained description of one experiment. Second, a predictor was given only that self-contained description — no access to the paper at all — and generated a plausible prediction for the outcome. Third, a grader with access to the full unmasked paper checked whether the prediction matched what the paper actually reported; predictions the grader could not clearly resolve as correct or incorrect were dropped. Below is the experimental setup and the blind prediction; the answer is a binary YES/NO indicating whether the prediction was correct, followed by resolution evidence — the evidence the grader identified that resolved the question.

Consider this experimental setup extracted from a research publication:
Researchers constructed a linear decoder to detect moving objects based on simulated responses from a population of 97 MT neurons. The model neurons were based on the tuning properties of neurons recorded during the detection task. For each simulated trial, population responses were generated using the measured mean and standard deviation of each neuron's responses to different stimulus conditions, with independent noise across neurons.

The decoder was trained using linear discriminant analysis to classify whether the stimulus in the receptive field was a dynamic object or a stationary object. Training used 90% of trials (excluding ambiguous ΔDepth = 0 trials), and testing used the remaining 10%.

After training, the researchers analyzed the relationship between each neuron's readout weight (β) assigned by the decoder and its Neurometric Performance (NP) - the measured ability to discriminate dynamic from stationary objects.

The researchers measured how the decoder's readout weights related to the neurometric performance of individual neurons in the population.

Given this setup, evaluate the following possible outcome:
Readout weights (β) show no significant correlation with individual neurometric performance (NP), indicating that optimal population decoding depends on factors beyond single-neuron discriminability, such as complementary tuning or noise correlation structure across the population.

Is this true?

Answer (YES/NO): NO